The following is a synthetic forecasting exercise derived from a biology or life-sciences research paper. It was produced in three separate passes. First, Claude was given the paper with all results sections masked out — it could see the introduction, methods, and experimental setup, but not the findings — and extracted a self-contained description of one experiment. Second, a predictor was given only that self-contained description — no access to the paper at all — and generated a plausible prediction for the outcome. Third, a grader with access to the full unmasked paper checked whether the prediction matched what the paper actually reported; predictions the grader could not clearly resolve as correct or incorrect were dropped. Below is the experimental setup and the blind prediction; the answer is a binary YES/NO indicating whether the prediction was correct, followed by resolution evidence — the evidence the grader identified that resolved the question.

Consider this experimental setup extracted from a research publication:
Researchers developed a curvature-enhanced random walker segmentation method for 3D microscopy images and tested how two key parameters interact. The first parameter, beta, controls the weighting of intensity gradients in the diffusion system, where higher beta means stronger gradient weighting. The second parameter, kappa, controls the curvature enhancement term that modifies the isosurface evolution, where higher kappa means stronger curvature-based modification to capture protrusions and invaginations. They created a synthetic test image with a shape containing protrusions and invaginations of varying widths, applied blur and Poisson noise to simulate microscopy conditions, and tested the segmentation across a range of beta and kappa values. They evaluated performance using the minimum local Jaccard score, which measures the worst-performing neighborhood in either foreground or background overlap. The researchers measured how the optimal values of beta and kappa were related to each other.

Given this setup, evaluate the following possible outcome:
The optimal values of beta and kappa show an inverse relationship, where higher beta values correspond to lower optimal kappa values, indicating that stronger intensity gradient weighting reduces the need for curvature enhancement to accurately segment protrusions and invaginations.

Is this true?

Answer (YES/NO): YES